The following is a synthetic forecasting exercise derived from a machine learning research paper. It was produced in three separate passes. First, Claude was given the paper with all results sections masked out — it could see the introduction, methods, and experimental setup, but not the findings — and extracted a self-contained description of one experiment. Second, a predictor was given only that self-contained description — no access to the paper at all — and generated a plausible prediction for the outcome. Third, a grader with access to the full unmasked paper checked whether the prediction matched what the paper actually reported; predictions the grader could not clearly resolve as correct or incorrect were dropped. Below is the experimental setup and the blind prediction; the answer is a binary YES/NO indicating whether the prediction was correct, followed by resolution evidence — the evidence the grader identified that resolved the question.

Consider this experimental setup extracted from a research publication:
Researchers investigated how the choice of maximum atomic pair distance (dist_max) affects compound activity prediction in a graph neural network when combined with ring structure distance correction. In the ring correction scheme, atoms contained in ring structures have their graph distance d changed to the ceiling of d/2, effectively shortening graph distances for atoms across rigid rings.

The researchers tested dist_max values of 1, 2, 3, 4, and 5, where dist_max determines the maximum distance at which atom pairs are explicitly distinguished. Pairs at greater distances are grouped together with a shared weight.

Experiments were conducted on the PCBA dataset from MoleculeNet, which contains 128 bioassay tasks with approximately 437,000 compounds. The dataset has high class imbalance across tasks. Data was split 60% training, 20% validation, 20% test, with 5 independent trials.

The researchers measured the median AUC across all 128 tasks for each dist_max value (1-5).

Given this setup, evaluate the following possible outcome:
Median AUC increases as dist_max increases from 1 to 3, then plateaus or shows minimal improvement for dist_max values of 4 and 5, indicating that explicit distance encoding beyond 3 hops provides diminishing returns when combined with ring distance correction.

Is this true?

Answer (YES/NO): NO